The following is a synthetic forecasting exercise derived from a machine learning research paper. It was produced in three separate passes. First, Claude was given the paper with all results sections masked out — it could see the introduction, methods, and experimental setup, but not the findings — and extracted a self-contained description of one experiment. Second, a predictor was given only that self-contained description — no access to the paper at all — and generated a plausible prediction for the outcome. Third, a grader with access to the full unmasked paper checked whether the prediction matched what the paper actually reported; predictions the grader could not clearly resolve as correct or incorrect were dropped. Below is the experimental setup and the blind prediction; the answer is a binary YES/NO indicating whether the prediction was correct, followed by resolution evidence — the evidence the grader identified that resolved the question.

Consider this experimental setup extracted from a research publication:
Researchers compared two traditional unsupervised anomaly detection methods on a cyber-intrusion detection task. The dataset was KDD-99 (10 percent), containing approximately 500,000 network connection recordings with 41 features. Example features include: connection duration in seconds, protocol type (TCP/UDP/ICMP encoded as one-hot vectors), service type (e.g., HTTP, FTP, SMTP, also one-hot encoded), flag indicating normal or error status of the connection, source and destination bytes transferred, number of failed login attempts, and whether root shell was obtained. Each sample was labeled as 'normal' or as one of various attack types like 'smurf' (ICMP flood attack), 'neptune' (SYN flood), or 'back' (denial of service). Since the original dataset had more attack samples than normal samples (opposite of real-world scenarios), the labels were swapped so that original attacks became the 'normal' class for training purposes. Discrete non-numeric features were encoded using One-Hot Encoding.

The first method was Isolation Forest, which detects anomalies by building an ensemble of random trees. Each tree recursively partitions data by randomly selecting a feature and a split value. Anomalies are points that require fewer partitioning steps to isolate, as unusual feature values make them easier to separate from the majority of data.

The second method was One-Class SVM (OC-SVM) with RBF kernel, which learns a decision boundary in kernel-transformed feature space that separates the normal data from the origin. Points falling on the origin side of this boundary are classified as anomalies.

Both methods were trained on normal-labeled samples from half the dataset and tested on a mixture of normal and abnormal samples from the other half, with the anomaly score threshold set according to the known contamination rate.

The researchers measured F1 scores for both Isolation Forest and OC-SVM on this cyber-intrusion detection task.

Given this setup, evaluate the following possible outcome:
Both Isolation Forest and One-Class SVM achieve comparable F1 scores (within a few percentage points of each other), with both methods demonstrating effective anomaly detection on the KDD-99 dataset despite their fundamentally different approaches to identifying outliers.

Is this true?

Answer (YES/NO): NO